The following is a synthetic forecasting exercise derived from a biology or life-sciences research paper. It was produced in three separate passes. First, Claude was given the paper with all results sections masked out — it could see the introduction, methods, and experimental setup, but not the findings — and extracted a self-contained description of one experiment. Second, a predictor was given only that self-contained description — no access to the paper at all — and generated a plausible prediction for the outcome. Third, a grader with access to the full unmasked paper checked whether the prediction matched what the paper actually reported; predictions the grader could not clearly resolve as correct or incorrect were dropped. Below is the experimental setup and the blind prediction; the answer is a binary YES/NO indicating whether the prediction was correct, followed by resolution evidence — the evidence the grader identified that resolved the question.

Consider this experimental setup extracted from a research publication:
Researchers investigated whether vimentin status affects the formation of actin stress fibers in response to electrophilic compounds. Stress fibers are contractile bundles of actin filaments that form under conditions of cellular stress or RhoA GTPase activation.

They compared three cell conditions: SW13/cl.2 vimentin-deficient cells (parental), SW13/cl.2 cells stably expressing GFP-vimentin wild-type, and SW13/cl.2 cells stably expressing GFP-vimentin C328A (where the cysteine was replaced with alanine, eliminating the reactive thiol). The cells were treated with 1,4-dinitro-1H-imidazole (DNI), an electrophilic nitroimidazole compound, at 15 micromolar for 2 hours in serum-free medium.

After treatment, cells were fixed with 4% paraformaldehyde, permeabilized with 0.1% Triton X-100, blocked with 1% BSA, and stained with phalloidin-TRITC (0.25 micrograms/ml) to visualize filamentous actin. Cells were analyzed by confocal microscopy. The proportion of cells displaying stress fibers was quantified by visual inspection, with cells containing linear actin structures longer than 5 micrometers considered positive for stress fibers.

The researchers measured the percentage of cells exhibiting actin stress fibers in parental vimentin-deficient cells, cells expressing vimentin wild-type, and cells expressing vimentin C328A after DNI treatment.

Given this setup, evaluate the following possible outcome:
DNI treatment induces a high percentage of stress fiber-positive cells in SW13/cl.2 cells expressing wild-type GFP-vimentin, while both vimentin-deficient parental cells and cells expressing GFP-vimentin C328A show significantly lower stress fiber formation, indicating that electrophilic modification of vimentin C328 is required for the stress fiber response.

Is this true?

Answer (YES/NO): NO